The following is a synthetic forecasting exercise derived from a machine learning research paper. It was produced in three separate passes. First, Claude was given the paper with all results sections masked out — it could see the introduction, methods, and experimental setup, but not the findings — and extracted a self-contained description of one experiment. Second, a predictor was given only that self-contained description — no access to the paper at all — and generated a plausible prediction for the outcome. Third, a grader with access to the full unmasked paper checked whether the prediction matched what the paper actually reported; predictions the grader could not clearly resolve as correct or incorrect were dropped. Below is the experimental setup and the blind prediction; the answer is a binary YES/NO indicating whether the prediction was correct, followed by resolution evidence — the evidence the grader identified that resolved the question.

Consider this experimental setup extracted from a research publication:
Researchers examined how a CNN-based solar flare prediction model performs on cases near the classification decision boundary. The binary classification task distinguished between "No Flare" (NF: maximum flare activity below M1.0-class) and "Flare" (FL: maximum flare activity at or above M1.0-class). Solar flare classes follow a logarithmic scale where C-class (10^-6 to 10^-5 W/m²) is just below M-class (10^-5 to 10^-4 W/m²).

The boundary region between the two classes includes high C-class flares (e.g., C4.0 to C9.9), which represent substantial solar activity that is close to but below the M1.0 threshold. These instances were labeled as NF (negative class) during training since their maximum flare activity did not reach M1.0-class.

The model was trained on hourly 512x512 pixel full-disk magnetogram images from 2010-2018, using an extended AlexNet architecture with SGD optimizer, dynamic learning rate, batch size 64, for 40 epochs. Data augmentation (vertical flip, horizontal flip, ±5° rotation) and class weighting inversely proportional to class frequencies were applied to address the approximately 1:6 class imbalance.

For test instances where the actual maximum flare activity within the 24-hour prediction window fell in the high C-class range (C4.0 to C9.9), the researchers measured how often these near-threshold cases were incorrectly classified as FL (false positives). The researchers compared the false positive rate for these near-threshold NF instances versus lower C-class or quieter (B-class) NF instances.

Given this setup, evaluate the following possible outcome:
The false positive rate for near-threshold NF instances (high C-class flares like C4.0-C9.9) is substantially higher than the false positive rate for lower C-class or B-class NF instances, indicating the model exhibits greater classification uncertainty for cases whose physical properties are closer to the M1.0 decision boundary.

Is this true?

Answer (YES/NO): YES